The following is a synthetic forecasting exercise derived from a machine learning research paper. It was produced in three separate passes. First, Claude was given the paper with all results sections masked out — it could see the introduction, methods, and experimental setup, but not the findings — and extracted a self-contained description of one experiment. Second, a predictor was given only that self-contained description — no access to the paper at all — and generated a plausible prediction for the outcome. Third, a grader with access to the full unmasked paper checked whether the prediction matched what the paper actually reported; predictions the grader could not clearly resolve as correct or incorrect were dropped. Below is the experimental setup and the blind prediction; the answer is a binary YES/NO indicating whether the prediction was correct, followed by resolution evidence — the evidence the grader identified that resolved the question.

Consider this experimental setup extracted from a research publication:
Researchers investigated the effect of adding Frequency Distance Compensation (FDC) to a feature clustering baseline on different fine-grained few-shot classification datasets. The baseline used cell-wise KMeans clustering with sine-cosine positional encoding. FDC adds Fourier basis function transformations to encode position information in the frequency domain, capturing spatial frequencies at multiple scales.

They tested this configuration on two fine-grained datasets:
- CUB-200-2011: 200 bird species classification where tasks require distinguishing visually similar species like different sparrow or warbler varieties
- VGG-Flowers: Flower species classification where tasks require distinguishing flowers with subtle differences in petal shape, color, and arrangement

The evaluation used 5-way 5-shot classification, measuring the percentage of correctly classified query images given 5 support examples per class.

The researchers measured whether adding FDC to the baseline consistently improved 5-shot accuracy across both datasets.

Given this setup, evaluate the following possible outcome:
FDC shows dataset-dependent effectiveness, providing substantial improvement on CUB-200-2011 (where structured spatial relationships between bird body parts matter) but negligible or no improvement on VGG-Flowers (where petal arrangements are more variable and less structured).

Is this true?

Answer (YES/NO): NO